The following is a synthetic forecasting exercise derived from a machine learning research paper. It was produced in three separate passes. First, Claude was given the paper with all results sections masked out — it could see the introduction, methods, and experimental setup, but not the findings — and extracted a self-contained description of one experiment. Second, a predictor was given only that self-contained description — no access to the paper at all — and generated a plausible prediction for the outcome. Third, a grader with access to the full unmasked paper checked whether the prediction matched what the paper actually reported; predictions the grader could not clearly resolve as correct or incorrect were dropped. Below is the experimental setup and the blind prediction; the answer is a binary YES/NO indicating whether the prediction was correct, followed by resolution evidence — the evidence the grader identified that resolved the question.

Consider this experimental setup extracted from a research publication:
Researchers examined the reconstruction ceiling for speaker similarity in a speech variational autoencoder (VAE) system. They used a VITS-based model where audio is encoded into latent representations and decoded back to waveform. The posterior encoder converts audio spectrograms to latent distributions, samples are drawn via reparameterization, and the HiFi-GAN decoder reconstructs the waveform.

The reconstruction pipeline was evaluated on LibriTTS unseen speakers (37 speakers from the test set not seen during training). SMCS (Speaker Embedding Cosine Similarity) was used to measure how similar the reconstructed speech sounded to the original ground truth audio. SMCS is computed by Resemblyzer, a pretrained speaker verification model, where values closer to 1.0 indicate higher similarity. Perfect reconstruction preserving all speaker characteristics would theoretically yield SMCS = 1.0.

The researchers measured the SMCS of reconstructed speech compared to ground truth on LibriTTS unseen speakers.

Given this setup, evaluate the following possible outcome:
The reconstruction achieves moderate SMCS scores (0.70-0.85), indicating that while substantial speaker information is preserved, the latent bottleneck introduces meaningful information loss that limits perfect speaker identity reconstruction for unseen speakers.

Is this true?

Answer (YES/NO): NO